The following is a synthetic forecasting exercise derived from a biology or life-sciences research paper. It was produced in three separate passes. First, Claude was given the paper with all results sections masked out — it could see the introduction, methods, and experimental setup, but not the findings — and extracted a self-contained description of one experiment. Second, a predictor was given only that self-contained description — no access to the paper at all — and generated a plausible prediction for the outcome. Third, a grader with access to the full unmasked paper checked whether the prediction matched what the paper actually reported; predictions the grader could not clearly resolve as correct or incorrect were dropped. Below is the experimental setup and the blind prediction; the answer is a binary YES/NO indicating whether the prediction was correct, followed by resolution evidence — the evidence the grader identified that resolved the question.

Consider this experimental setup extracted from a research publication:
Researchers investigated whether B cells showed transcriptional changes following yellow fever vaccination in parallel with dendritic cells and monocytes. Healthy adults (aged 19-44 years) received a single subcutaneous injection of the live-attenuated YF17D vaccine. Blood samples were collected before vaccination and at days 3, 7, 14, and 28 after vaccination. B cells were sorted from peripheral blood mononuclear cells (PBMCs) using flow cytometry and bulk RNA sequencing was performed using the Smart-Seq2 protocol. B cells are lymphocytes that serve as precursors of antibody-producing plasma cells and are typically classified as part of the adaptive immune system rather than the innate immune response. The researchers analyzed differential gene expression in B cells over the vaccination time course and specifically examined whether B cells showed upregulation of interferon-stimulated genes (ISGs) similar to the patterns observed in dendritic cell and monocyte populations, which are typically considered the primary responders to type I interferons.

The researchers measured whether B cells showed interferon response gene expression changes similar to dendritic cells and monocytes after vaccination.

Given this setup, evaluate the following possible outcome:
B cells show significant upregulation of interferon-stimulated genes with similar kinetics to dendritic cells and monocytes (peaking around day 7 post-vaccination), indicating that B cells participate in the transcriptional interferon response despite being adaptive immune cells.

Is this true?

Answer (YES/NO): NO